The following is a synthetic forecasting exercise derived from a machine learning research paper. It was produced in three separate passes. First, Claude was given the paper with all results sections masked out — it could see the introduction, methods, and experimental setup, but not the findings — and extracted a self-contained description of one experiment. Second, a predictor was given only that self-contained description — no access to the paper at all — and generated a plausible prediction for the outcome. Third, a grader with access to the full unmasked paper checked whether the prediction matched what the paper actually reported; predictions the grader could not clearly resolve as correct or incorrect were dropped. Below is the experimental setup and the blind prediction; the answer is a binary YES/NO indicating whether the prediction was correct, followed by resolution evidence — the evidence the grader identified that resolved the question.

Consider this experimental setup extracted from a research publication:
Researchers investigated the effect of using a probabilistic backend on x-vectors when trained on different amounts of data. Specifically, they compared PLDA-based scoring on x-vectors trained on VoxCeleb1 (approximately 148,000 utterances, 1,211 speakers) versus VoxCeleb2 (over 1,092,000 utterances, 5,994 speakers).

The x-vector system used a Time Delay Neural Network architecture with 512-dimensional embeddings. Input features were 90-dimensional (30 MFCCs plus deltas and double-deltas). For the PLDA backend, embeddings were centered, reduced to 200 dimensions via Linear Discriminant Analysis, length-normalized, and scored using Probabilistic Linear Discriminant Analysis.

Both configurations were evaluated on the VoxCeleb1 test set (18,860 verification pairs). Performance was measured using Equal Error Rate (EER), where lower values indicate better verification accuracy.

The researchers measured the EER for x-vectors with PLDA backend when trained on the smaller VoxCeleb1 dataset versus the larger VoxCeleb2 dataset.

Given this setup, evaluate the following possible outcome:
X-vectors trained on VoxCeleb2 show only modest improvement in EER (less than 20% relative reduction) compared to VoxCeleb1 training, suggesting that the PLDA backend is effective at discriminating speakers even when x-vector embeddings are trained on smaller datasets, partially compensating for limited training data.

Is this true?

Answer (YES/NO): NO